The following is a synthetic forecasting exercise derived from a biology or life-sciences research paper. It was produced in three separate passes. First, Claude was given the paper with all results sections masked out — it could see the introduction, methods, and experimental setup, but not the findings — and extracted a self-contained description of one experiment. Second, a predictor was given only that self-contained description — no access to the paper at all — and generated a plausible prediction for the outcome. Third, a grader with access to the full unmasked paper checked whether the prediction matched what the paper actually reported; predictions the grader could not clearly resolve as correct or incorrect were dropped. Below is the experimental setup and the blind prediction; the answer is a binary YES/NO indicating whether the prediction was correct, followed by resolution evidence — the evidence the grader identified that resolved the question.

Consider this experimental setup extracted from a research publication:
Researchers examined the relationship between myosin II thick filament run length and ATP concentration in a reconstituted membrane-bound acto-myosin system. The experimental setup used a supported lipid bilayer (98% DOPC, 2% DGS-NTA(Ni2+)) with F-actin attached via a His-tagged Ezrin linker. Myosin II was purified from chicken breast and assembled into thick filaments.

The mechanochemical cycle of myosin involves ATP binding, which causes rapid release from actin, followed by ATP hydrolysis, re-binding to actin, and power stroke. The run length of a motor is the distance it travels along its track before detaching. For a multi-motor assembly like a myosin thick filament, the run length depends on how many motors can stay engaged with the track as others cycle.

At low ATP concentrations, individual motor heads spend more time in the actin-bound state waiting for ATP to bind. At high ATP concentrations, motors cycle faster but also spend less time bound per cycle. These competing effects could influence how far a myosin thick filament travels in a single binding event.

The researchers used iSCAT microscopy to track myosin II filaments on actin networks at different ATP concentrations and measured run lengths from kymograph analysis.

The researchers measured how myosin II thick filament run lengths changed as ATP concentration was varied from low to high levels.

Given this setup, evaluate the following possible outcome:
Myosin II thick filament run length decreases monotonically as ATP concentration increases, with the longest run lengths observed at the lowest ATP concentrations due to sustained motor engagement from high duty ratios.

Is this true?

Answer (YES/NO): YES